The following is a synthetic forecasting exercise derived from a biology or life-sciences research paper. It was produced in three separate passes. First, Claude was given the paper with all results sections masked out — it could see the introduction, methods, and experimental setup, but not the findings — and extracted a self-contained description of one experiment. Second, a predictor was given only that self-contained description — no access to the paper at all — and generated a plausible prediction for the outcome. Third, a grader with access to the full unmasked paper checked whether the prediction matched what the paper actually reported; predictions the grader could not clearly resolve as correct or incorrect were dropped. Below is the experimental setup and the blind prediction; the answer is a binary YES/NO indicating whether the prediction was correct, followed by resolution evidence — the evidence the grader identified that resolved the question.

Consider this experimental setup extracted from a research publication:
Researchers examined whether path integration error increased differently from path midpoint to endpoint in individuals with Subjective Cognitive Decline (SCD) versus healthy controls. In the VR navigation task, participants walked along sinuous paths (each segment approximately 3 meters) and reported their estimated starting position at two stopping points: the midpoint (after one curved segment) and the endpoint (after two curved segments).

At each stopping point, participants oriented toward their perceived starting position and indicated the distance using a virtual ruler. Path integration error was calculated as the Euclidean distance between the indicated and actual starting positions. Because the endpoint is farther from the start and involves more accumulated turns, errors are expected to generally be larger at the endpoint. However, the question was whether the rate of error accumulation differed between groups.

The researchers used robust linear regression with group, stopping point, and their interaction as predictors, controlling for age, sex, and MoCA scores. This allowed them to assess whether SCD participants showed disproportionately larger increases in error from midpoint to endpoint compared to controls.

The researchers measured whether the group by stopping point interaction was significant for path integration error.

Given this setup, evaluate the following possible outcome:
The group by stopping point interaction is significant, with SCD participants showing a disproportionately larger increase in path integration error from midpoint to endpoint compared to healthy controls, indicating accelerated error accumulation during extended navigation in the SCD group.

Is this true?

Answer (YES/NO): NO